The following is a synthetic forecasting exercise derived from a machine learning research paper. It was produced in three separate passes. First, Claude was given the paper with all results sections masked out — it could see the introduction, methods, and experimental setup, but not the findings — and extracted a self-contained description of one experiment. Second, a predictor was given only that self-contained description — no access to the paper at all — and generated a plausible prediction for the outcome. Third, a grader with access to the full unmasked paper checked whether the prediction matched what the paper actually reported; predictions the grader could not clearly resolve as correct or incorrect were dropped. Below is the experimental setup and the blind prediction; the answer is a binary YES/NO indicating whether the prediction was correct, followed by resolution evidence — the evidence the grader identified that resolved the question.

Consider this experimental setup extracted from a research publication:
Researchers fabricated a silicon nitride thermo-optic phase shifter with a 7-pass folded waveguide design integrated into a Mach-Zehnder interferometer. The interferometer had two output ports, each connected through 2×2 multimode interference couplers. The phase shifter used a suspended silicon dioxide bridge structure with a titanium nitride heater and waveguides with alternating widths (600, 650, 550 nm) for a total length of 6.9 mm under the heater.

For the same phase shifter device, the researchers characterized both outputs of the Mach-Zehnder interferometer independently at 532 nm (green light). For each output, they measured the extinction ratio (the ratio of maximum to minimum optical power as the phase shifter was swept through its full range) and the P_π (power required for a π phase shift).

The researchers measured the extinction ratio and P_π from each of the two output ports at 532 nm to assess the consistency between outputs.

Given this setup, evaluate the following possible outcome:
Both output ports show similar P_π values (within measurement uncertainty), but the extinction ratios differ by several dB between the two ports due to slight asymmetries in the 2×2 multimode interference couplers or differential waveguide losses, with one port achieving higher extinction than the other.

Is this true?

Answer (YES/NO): YES